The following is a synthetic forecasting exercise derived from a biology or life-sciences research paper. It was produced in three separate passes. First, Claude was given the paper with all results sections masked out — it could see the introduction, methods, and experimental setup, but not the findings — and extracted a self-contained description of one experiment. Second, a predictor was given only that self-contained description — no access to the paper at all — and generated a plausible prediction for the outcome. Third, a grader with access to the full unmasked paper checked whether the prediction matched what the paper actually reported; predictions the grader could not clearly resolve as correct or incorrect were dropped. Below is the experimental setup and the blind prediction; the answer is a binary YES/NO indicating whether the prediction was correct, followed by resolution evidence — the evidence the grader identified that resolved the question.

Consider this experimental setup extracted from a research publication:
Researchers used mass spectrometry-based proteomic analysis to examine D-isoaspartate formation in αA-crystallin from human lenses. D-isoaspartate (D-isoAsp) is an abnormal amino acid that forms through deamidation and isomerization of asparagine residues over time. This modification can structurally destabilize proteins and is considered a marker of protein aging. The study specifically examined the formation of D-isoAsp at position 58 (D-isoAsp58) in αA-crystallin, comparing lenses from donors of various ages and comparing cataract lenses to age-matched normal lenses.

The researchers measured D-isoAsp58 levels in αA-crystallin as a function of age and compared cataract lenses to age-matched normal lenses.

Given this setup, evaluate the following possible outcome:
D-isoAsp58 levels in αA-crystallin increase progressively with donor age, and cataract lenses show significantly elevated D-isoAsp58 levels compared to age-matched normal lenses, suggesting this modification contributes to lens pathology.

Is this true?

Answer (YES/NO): YES